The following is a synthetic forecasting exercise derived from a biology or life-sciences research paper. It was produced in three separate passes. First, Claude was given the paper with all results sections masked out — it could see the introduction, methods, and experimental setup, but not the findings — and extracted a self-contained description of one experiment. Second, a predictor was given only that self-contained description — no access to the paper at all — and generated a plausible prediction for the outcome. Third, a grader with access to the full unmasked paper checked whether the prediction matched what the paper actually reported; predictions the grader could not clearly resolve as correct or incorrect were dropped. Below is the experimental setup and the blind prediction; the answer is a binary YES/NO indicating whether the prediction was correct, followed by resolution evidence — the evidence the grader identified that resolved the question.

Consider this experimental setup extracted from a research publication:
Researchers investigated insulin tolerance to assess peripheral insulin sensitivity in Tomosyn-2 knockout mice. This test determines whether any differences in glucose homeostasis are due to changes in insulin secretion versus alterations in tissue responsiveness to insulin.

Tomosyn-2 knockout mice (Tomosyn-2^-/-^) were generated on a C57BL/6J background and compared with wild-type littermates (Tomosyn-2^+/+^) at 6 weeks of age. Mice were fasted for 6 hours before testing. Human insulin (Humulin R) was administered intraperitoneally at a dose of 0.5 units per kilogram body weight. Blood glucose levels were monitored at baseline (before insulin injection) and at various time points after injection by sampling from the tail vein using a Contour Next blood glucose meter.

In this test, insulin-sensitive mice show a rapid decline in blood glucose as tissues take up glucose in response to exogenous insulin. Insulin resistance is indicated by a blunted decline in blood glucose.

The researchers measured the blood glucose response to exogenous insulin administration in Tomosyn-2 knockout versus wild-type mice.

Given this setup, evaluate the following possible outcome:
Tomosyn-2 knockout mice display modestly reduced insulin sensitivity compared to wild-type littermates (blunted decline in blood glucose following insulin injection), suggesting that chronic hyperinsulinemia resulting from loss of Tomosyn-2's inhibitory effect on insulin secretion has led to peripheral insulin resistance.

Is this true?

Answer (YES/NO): NO